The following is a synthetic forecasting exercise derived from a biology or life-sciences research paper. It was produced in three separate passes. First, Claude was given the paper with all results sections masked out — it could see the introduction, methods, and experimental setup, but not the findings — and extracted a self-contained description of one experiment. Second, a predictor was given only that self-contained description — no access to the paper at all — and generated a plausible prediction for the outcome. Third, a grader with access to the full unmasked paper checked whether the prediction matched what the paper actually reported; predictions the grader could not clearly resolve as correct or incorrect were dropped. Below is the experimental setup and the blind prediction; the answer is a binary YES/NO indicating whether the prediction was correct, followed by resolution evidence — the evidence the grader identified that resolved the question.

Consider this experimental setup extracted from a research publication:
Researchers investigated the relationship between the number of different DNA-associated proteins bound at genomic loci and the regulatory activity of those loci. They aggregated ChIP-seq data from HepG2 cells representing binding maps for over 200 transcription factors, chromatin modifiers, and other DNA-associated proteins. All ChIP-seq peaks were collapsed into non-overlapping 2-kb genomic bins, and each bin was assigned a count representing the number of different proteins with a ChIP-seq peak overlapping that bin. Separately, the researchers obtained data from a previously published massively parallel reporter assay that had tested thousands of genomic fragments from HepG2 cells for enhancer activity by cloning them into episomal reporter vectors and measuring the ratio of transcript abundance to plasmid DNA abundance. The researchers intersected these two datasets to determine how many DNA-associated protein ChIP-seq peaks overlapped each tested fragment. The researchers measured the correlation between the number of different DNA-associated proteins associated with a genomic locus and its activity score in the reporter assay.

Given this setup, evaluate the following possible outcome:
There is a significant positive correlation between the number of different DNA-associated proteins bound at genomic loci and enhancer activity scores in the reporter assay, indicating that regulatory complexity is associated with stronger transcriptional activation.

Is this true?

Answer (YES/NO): YES